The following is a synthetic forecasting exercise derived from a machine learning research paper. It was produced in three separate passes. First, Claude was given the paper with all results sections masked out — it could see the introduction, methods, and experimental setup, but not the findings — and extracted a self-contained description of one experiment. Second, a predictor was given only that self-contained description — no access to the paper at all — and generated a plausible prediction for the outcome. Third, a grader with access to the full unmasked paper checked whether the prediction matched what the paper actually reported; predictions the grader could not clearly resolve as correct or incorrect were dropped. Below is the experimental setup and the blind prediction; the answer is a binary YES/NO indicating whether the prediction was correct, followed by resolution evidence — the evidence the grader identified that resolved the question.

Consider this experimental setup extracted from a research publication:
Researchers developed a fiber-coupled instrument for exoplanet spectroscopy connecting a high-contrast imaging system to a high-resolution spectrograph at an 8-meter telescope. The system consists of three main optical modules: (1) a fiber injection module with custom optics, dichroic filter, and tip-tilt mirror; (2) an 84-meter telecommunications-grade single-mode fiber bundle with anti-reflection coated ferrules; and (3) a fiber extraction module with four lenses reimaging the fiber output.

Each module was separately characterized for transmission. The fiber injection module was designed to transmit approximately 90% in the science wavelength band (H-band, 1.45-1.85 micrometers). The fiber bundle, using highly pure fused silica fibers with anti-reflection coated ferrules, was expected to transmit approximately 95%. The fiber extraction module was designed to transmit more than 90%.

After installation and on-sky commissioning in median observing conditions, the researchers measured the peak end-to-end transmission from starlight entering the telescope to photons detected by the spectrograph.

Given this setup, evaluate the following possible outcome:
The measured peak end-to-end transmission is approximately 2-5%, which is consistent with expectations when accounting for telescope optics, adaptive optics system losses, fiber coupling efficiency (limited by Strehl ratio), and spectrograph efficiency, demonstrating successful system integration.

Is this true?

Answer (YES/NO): YES